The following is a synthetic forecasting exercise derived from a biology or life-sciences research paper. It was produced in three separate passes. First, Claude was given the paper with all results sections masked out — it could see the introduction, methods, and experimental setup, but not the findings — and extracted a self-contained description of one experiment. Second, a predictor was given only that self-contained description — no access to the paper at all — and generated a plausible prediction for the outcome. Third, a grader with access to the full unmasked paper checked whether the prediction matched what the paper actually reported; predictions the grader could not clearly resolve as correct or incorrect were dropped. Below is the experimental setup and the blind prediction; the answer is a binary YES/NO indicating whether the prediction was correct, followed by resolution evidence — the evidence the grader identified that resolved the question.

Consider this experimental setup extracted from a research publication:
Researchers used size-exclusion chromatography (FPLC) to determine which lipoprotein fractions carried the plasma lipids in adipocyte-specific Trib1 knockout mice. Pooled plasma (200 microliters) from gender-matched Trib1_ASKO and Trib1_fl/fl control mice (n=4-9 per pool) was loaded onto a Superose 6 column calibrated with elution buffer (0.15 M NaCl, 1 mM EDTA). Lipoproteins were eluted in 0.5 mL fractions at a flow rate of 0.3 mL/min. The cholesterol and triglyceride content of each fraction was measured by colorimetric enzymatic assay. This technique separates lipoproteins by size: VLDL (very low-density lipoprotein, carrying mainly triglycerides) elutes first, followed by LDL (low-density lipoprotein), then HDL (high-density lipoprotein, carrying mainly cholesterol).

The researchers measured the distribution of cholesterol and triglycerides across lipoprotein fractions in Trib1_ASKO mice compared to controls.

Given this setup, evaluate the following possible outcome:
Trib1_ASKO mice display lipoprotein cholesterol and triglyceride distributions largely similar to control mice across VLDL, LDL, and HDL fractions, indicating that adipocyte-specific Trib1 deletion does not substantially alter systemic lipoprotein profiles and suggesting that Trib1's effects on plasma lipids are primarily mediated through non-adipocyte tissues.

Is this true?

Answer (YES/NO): NO